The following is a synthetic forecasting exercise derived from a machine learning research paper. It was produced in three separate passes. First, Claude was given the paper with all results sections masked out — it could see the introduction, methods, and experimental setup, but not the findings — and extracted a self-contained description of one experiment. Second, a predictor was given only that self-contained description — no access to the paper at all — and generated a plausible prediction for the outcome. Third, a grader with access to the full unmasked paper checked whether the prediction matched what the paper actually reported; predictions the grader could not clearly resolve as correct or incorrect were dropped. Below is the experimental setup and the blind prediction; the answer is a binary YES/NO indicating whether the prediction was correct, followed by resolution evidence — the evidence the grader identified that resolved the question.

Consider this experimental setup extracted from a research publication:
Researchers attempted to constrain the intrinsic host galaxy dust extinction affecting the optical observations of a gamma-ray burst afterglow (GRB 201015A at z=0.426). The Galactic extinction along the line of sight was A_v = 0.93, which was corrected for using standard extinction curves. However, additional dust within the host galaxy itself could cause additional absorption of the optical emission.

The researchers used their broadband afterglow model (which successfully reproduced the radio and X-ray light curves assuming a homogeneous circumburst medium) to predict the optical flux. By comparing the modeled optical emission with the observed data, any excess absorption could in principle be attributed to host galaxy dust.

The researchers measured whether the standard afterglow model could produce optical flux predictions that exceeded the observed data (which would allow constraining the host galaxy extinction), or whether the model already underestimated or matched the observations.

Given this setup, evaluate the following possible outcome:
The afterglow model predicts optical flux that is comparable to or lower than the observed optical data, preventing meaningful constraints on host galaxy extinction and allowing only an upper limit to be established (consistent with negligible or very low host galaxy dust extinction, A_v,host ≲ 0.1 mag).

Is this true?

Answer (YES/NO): YES